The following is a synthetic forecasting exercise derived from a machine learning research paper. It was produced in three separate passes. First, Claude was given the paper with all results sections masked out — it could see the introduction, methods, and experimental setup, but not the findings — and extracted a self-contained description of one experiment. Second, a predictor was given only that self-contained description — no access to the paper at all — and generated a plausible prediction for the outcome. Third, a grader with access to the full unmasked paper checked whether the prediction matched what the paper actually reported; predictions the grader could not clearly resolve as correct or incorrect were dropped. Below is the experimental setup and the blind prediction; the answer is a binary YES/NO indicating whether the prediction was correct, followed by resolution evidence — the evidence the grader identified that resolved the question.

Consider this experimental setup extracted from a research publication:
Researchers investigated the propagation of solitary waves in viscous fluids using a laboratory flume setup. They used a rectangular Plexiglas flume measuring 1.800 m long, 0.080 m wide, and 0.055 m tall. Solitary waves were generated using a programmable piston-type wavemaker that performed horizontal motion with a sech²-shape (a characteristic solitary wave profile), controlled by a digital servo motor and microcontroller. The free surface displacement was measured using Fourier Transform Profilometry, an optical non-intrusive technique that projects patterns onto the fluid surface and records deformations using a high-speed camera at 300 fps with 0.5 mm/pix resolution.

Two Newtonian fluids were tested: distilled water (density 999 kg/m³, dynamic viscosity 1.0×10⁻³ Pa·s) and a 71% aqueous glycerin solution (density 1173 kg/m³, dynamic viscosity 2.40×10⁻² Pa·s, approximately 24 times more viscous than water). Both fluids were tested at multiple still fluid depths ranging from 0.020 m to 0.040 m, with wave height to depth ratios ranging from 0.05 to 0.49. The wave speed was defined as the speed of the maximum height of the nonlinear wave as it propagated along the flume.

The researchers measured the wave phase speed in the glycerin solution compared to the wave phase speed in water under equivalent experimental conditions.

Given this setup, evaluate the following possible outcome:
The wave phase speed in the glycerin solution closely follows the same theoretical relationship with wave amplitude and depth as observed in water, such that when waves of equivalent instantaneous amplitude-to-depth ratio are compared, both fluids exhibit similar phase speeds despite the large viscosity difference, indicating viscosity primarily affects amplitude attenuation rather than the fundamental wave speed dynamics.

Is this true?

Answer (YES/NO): NO